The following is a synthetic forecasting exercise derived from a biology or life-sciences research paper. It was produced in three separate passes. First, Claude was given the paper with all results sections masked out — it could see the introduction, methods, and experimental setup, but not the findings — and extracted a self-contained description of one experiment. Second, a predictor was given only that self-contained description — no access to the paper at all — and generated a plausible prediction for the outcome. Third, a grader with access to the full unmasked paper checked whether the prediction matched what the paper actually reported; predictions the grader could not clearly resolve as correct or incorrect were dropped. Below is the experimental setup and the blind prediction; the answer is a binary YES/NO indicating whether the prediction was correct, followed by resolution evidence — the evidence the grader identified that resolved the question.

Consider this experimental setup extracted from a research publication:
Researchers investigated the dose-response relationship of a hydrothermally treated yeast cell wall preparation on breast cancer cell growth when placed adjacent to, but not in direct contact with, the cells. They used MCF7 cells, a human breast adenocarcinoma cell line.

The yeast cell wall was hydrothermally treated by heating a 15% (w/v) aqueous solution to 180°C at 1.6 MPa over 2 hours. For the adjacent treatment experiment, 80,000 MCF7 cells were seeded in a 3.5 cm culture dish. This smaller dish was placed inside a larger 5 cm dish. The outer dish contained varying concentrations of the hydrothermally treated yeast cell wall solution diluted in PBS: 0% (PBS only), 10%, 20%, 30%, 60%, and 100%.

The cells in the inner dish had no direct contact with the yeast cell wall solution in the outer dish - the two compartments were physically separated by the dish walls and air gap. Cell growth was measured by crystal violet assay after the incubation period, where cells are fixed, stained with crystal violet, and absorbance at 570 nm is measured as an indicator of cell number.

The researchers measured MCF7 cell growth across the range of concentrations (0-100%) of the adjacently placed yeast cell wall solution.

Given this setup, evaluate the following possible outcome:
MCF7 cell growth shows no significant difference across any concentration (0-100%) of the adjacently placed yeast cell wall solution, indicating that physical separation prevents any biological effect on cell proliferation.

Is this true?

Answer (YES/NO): NO